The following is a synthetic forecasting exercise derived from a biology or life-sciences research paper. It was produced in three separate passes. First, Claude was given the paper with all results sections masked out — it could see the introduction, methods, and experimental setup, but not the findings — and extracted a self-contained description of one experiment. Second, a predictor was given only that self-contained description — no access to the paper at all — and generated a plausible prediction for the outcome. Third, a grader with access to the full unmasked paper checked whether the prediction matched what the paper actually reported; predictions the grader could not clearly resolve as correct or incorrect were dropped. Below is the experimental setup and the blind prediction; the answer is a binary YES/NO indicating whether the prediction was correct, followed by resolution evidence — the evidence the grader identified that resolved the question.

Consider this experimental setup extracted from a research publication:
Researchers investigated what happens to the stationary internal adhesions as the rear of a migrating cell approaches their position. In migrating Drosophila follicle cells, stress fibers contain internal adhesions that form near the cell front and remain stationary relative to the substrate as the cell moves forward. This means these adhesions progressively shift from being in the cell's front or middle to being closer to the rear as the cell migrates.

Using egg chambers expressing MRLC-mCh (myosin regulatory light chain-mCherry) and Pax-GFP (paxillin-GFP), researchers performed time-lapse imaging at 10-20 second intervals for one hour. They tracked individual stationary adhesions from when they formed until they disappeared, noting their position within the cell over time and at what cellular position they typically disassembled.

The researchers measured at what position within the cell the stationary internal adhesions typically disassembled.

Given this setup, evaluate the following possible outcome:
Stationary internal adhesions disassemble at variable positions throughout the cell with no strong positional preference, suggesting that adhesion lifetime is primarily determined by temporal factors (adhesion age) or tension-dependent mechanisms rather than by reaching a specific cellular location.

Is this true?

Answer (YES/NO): NO